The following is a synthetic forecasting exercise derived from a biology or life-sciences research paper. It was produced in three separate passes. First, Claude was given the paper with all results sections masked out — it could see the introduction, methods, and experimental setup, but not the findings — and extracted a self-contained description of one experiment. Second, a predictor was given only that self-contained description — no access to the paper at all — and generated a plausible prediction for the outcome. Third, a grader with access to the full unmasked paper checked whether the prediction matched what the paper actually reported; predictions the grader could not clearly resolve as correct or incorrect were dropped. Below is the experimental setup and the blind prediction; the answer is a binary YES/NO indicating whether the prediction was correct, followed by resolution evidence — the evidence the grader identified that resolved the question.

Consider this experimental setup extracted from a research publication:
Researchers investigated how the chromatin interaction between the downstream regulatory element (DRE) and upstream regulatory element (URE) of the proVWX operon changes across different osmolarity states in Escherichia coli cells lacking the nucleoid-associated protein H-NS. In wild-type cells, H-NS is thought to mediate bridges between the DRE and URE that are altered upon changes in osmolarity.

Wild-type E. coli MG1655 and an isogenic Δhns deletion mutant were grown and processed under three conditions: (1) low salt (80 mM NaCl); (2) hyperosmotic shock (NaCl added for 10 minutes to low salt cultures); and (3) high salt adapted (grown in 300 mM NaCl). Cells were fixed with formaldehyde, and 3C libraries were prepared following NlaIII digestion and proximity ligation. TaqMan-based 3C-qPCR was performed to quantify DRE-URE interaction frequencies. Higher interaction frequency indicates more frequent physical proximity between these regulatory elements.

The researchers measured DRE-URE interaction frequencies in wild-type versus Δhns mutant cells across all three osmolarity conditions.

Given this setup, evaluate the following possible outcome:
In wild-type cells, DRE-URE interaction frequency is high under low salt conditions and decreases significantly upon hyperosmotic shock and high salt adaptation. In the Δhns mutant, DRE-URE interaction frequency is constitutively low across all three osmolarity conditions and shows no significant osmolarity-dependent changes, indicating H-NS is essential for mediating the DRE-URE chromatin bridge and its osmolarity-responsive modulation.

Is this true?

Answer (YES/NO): YES